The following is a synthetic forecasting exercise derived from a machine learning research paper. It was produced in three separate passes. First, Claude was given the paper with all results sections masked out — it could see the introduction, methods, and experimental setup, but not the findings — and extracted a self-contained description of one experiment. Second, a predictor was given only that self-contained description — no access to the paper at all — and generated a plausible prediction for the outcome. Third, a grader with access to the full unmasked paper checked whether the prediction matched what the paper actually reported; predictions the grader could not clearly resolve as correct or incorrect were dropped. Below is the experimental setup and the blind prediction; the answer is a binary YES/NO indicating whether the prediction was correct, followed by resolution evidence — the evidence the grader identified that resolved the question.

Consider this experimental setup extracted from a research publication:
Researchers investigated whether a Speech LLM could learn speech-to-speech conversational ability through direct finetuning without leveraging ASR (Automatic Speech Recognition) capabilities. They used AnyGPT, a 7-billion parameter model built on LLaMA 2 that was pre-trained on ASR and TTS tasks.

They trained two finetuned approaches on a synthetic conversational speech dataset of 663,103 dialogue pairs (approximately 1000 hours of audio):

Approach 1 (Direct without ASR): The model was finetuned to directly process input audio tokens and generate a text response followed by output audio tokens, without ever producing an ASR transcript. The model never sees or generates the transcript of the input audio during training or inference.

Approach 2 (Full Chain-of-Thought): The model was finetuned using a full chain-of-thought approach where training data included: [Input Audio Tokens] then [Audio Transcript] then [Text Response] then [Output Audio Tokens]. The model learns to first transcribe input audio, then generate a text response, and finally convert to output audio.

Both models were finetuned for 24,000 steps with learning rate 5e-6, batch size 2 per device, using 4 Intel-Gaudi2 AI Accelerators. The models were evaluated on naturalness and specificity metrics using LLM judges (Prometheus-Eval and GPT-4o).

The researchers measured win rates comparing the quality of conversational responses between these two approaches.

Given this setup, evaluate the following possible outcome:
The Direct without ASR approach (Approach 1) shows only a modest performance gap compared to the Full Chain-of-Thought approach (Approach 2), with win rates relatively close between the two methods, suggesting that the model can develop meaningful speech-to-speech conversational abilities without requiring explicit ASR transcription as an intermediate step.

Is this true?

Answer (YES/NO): NO